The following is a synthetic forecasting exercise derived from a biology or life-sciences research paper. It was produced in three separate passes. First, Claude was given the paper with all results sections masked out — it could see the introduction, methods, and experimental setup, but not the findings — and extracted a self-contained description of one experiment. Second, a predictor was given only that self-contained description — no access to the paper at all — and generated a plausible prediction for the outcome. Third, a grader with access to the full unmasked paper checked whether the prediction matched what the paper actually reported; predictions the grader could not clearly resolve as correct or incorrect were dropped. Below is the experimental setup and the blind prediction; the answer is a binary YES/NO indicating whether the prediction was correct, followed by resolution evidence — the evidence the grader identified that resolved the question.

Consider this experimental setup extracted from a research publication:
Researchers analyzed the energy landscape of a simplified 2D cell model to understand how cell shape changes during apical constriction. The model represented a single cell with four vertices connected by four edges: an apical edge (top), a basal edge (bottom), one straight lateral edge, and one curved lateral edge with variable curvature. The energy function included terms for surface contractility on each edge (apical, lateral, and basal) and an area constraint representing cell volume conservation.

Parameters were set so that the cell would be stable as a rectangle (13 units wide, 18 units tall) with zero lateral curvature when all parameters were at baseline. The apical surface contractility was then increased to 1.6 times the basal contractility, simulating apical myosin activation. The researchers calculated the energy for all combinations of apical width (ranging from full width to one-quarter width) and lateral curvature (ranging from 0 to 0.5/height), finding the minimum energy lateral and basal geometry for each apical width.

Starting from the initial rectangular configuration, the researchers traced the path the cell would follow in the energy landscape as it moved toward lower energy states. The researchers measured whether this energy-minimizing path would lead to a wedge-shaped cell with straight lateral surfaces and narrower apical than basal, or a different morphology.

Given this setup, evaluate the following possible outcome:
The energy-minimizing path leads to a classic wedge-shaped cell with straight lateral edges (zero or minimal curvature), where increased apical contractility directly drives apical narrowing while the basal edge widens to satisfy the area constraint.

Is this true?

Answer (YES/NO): NO